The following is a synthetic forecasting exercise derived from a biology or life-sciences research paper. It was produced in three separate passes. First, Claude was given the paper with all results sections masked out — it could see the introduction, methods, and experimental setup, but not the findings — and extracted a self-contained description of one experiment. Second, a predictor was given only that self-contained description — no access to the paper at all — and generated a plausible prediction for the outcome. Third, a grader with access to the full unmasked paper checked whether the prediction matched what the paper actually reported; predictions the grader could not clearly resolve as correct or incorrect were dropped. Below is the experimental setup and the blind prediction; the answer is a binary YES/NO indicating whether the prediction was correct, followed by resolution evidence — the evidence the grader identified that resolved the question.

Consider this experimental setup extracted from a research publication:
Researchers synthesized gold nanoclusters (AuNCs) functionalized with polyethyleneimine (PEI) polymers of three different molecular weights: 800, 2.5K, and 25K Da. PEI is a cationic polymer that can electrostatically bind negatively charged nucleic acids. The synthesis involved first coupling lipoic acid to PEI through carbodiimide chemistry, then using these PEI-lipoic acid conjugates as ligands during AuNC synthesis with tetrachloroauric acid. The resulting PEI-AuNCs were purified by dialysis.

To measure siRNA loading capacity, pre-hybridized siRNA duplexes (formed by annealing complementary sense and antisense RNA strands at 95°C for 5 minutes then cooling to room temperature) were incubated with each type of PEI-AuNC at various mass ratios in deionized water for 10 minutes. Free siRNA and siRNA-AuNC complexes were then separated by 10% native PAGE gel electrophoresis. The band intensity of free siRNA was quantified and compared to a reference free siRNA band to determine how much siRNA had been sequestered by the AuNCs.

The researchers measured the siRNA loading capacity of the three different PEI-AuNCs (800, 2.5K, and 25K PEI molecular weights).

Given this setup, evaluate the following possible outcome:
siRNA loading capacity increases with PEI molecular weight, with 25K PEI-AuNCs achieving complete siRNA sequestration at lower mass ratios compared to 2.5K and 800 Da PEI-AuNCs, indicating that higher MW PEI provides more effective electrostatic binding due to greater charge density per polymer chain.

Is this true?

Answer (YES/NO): NO